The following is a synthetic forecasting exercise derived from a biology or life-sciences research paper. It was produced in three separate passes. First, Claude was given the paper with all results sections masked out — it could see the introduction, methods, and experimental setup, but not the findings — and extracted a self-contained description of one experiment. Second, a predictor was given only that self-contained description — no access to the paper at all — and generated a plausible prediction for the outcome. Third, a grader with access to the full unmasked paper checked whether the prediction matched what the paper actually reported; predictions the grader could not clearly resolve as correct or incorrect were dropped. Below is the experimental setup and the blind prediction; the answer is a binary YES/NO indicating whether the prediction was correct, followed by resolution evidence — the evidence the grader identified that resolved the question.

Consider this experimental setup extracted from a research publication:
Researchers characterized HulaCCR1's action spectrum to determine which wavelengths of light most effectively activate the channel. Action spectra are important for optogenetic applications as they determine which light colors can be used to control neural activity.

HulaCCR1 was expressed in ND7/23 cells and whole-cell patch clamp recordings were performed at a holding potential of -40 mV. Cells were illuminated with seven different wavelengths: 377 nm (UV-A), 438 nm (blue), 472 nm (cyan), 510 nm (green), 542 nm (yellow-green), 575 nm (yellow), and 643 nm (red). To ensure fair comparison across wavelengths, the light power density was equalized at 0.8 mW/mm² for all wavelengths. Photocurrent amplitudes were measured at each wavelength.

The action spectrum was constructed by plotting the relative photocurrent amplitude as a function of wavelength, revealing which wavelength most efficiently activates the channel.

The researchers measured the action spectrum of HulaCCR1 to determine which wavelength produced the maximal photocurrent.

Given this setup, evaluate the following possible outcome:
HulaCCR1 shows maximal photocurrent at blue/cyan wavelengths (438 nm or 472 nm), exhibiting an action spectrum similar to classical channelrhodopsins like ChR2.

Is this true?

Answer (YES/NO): NO